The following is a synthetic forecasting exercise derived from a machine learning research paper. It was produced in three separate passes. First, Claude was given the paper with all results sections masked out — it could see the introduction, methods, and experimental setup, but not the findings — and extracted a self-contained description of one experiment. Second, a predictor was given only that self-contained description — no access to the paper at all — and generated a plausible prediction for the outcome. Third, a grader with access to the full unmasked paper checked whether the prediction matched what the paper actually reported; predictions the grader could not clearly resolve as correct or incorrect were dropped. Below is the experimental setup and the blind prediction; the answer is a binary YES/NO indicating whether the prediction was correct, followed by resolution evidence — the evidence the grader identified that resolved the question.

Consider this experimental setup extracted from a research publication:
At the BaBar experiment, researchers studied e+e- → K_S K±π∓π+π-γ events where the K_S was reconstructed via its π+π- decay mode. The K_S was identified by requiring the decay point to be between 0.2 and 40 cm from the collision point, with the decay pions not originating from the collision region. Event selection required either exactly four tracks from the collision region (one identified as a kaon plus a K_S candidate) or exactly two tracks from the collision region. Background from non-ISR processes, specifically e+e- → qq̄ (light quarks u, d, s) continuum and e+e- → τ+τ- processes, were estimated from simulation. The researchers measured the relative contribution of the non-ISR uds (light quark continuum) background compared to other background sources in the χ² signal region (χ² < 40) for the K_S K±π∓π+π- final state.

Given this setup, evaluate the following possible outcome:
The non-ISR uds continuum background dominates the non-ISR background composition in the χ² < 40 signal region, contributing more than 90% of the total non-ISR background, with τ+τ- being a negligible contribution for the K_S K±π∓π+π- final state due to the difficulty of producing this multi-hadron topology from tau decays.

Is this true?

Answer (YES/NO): NO